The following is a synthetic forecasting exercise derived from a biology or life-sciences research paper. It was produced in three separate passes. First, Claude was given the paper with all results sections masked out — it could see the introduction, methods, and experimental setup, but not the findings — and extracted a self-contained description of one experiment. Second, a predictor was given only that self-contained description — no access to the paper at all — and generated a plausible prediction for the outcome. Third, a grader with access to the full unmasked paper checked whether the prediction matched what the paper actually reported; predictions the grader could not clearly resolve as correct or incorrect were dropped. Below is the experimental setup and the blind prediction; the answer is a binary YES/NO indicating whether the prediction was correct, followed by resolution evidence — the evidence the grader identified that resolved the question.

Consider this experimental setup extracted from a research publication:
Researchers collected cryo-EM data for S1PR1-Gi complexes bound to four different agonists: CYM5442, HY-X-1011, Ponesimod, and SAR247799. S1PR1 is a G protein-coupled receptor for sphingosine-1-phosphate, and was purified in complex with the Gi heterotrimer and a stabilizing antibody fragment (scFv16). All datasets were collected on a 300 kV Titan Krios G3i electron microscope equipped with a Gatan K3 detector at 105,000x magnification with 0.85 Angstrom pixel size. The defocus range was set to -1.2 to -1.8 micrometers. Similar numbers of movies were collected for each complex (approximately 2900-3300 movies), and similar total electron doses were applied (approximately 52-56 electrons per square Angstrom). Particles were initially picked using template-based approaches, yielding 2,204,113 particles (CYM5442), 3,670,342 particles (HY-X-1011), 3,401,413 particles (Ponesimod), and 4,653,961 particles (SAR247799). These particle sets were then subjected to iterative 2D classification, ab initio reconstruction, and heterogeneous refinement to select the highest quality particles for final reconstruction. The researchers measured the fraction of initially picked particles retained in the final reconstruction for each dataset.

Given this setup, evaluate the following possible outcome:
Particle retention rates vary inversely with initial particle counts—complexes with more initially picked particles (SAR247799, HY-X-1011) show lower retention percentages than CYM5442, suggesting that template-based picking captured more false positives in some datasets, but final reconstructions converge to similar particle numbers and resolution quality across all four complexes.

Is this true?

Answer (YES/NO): NO